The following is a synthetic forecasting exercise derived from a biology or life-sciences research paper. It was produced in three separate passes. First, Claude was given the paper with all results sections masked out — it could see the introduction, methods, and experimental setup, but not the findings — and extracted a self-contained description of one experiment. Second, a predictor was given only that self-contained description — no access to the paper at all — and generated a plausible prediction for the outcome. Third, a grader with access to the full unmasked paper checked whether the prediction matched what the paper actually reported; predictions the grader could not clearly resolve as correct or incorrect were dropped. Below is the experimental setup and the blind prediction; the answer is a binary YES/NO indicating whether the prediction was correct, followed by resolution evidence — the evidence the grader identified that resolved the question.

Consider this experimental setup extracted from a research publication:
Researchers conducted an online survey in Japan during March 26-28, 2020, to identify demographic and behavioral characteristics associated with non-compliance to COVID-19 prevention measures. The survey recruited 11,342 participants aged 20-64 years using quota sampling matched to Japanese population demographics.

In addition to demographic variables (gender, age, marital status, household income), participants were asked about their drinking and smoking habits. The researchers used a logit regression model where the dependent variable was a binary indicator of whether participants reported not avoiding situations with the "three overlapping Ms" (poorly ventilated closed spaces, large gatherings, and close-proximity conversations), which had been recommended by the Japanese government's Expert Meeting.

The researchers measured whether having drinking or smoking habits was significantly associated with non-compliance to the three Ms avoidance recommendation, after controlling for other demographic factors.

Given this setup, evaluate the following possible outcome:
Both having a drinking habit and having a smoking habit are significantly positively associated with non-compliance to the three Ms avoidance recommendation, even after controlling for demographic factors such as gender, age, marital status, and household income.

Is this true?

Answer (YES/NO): NO